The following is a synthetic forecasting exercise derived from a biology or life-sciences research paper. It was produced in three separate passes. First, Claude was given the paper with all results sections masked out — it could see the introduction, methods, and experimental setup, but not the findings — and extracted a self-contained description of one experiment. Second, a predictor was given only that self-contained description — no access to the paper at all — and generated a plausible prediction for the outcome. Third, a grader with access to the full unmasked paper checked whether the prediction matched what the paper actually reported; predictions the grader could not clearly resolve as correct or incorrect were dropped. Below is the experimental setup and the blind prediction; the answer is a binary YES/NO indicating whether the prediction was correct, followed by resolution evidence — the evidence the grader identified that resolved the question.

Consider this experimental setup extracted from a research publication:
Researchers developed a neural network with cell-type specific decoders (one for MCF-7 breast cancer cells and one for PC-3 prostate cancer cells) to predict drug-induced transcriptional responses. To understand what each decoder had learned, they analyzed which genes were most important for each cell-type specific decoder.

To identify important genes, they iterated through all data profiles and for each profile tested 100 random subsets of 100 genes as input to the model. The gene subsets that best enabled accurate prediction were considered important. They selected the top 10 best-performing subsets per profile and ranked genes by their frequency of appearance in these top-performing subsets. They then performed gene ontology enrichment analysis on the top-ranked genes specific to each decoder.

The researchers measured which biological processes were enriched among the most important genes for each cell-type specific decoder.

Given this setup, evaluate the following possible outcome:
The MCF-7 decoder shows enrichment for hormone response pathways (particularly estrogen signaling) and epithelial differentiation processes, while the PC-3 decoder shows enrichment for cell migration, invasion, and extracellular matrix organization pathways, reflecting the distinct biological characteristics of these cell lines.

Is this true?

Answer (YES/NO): NO